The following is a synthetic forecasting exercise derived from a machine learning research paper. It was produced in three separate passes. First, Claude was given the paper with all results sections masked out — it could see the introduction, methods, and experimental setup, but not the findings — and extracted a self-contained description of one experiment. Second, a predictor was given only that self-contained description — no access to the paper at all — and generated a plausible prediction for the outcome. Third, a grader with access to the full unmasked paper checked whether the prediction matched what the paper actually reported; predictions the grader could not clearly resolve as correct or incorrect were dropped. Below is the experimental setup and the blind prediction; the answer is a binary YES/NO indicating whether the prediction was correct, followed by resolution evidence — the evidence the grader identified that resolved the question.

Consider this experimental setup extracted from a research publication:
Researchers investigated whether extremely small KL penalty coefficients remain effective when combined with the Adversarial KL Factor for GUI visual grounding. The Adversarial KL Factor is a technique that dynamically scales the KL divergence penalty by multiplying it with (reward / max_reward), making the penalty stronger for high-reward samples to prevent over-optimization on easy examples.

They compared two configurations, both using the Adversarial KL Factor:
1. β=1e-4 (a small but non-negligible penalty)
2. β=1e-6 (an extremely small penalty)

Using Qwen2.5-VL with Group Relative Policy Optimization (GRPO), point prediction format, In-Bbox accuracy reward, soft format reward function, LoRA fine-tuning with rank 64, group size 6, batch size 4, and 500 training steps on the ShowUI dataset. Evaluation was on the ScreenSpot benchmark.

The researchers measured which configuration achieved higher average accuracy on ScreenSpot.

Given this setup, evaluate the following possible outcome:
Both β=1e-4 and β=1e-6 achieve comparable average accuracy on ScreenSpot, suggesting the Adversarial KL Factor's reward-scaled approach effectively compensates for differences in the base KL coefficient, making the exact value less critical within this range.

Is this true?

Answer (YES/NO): NO